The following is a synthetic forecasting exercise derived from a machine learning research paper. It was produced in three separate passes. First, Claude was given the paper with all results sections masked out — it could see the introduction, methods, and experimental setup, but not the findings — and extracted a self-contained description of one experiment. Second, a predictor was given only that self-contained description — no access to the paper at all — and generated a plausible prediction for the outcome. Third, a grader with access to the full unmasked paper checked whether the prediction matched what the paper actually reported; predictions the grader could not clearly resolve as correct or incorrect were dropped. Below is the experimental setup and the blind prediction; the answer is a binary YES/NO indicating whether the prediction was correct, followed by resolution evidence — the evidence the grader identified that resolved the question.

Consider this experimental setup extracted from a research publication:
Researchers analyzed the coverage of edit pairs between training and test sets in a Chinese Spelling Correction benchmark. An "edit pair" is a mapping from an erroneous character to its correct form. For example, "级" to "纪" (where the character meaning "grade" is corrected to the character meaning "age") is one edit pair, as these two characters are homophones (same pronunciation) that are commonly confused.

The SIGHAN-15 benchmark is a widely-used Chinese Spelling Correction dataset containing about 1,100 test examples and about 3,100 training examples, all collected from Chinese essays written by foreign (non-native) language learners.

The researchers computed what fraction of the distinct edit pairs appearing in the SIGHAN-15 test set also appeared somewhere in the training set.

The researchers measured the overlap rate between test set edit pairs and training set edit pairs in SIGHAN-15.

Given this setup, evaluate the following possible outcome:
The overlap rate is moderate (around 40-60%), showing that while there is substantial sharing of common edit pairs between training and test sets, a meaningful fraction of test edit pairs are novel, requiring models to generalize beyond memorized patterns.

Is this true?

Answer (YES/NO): NO